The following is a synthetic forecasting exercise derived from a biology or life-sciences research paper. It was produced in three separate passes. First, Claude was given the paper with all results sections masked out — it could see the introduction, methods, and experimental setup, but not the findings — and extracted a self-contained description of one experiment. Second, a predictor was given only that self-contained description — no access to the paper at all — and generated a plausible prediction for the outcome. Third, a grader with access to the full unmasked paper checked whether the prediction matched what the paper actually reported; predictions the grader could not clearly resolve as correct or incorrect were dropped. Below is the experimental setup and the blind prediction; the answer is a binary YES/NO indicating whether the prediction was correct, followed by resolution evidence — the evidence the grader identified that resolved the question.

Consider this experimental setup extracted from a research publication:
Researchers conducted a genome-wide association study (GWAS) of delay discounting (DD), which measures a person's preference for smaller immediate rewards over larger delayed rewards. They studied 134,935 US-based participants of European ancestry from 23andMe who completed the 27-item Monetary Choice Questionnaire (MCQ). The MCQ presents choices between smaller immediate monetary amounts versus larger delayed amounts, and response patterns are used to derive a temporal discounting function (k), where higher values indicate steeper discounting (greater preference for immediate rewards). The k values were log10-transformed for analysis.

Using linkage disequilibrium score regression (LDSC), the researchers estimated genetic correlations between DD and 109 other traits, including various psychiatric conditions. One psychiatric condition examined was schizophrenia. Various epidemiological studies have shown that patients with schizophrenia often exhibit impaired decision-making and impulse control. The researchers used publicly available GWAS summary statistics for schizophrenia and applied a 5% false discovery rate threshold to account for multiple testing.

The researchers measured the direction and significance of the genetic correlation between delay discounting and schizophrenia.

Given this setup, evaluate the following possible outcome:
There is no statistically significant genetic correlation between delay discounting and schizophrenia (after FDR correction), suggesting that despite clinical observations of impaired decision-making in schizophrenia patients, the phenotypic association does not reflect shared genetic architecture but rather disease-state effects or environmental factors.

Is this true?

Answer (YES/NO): NO